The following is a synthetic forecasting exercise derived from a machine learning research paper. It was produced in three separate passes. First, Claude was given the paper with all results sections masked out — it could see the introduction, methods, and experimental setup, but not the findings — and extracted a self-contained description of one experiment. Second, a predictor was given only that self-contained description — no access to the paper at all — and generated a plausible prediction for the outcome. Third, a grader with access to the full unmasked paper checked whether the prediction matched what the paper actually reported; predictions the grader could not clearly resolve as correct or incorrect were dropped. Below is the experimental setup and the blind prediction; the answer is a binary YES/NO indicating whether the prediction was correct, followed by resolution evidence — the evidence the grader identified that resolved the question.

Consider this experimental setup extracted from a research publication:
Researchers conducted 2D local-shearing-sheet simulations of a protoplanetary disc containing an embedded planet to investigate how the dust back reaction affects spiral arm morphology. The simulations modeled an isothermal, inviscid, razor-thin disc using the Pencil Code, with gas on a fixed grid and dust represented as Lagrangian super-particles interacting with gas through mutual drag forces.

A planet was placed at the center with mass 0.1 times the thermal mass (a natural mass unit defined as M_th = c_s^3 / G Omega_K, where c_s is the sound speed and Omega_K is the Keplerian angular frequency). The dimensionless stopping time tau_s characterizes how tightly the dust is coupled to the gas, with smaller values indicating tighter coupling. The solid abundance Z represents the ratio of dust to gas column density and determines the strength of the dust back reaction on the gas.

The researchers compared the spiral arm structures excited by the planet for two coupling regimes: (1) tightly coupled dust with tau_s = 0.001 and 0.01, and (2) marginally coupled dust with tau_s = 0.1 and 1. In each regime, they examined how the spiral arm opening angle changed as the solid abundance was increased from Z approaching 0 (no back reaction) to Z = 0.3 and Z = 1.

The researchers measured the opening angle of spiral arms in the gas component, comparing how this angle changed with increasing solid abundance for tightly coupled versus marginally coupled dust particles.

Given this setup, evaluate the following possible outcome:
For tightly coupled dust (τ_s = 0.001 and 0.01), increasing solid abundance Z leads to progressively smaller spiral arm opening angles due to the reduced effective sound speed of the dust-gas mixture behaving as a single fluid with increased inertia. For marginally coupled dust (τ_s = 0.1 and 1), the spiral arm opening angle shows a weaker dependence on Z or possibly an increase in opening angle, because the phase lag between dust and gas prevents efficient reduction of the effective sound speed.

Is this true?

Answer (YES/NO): YES